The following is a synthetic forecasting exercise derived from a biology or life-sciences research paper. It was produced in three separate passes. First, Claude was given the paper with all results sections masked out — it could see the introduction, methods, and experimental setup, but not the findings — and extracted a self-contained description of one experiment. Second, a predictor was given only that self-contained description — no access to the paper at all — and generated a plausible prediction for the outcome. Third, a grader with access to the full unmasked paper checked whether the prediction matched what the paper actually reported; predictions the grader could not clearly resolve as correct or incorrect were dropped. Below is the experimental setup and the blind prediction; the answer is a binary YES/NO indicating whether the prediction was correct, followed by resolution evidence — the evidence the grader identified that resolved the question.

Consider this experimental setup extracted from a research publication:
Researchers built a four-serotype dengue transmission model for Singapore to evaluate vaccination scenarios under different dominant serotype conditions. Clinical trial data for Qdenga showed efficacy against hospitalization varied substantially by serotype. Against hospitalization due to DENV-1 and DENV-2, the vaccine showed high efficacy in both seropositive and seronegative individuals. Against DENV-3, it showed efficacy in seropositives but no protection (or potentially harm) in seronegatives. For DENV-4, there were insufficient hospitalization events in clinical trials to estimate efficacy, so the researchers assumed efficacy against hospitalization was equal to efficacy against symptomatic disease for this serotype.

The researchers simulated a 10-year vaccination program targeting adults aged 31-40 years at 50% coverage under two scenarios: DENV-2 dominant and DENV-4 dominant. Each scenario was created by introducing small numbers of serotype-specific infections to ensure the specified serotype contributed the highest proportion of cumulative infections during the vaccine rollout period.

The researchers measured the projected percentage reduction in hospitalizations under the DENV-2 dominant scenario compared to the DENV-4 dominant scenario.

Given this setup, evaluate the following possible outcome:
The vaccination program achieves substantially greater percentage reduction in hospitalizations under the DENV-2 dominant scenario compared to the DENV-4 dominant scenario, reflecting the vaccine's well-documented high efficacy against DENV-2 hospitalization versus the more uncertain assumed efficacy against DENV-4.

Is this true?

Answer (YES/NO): NO